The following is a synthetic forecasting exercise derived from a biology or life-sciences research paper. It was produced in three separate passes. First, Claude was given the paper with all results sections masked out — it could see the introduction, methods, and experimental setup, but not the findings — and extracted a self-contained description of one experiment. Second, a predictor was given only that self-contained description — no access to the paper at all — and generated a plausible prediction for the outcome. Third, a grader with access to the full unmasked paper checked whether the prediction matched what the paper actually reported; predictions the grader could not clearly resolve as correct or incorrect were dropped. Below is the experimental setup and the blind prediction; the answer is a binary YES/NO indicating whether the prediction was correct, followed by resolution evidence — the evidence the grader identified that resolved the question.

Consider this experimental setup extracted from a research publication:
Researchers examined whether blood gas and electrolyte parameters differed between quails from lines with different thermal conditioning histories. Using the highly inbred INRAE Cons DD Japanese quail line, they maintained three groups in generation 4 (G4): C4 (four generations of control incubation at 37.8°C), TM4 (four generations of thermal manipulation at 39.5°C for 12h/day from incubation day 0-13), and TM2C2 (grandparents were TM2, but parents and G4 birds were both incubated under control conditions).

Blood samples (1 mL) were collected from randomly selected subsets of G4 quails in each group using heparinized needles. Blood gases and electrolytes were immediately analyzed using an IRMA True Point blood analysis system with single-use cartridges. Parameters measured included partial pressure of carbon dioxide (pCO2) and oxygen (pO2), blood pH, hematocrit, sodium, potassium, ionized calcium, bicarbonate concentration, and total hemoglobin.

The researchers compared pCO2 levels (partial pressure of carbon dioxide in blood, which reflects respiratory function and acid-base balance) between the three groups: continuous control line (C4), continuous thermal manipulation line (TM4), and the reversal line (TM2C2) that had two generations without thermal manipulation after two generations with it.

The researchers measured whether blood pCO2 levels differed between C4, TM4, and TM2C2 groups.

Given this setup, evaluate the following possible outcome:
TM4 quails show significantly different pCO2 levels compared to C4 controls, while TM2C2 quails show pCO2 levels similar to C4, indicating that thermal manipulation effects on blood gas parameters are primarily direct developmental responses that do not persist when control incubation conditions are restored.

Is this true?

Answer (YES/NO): NO